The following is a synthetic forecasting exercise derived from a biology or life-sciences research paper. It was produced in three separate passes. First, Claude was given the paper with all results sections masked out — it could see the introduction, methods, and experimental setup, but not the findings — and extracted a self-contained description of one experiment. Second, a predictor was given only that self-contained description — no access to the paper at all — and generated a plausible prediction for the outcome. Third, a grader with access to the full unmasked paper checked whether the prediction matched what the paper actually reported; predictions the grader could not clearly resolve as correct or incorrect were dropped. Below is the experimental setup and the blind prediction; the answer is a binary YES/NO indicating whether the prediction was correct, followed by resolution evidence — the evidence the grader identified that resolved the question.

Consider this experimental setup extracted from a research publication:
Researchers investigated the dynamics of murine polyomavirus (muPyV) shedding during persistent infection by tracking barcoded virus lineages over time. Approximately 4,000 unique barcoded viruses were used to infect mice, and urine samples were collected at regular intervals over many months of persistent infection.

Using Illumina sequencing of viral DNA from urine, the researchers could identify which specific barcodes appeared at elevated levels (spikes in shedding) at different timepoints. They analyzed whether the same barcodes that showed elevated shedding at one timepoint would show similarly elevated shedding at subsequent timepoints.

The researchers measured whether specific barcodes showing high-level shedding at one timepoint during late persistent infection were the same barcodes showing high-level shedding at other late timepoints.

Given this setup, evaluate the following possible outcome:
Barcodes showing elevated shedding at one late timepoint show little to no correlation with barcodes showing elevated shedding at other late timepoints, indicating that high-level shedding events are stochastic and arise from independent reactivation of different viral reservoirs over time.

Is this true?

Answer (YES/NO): YES